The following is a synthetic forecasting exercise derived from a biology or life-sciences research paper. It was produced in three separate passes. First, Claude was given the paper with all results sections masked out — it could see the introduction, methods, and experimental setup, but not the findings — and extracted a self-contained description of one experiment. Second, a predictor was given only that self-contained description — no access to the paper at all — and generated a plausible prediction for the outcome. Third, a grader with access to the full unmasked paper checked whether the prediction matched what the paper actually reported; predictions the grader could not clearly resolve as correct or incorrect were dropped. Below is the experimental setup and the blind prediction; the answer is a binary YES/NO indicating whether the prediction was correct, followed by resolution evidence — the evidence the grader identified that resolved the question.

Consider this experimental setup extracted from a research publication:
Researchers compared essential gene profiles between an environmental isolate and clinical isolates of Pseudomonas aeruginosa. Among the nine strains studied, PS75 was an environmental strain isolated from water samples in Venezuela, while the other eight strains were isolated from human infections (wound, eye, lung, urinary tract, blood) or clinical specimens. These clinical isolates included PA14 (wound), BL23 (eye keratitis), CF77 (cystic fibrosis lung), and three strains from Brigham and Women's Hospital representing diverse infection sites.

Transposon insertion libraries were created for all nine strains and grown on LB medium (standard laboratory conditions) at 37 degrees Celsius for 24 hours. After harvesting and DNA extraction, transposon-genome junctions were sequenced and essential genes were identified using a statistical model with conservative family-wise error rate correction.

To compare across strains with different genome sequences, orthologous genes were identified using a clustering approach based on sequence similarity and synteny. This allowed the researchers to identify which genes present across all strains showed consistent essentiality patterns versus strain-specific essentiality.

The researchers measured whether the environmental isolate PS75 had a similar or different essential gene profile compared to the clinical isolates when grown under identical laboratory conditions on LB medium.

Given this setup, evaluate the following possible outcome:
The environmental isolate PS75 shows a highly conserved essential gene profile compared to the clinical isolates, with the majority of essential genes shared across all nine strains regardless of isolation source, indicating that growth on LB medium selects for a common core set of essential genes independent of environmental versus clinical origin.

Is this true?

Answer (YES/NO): YES